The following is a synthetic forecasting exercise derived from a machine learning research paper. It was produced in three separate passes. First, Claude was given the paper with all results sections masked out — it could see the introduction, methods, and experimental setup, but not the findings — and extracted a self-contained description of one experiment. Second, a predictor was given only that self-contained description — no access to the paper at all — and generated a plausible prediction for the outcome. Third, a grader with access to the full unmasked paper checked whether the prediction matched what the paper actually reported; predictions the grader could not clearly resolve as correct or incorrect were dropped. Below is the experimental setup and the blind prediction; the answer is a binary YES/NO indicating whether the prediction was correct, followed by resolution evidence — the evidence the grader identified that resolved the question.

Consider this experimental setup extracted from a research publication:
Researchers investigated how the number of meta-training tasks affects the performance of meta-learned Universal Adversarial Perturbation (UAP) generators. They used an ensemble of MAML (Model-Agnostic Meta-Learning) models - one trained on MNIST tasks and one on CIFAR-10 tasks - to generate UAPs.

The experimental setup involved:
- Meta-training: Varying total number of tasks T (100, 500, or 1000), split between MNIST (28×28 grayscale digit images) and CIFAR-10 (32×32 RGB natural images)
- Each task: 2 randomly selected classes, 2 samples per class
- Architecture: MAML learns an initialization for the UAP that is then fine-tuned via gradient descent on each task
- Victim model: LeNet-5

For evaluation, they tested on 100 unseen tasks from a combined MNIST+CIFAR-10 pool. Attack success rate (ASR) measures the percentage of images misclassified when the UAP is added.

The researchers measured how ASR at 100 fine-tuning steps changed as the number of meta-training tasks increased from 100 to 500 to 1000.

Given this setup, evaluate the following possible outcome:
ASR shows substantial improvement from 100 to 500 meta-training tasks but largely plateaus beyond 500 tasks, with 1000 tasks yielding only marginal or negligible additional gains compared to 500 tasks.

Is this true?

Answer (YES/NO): NO